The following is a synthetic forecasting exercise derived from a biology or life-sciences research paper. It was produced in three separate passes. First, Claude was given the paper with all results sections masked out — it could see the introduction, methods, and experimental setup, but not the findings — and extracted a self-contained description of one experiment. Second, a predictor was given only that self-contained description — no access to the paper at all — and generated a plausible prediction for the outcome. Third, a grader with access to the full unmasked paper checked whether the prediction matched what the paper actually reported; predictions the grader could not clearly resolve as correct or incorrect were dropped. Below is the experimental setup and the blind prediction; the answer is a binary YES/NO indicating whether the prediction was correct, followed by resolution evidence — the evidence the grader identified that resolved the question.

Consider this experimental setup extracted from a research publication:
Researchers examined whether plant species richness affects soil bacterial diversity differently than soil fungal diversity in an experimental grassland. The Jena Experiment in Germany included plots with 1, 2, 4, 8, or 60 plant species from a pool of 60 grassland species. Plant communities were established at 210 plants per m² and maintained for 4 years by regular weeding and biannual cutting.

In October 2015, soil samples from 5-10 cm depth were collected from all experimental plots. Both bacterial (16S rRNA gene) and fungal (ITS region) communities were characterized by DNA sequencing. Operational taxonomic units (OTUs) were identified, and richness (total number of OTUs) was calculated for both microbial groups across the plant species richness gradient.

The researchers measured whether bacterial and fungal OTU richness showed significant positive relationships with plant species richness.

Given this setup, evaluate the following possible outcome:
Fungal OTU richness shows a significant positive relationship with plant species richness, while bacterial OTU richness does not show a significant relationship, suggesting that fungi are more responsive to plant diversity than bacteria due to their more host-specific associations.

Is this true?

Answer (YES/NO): YES